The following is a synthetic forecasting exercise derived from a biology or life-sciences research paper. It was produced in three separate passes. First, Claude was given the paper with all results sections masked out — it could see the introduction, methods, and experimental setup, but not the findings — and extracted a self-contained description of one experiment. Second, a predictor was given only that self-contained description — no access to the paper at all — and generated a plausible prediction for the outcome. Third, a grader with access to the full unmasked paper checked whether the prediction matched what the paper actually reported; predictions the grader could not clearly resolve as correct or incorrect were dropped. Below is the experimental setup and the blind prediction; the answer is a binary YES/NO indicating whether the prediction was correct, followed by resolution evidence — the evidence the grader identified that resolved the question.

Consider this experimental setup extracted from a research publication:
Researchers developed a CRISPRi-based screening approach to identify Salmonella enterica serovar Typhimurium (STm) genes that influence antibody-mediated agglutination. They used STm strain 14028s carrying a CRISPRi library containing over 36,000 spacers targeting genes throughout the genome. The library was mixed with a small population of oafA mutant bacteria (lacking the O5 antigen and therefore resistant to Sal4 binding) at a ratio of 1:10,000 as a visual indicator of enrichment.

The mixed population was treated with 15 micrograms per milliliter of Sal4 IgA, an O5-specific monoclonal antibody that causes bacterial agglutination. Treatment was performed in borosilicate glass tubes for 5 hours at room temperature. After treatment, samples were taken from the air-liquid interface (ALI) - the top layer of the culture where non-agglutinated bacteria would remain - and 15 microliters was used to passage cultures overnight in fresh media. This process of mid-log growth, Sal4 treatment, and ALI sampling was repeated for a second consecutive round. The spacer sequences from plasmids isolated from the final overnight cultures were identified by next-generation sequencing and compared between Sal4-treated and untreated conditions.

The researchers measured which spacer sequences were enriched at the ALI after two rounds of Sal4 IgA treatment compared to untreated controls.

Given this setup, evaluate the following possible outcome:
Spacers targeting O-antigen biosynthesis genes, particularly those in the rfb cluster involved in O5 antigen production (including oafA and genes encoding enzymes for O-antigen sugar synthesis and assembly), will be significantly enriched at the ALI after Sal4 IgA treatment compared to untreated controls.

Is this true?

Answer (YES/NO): NO